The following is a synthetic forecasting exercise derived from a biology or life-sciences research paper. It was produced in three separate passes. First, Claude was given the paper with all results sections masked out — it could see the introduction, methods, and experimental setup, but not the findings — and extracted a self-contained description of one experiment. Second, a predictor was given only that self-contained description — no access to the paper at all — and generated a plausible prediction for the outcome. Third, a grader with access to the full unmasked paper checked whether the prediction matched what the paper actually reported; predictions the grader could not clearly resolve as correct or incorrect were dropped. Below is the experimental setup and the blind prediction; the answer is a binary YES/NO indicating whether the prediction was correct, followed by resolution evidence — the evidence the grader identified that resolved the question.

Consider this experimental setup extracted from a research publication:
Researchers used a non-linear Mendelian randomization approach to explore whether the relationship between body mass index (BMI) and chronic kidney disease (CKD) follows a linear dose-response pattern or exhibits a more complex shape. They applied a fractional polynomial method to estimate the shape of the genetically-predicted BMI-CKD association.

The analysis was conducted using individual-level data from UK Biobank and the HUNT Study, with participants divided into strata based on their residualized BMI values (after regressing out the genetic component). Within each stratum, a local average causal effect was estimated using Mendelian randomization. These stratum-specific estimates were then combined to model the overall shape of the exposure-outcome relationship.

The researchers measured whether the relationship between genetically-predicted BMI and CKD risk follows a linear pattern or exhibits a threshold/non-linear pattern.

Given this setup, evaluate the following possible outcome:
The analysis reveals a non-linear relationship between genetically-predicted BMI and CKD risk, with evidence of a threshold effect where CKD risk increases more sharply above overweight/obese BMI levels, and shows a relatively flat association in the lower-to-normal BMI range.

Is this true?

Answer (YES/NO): YES